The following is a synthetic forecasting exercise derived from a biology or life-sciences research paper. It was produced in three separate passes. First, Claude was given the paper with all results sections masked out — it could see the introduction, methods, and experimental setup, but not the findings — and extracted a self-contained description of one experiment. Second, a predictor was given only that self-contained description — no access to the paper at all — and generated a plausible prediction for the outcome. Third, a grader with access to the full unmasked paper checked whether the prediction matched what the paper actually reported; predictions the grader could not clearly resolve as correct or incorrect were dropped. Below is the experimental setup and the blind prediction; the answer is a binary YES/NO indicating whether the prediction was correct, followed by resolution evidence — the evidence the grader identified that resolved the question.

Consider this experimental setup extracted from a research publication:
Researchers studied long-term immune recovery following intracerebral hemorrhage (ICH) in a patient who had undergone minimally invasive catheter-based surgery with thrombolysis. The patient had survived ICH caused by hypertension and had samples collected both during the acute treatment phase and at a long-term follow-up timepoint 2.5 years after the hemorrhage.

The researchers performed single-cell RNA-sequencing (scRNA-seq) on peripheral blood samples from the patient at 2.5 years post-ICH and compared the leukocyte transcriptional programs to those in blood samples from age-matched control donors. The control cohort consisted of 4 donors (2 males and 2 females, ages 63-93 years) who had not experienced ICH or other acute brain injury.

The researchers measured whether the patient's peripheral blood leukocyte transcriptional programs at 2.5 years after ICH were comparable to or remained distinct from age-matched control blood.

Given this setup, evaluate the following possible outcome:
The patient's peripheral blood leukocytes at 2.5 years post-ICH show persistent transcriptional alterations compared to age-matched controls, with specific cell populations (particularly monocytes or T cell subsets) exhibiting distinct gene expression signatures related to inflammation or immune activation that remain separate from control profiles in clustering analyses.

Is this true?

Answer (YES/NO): NO